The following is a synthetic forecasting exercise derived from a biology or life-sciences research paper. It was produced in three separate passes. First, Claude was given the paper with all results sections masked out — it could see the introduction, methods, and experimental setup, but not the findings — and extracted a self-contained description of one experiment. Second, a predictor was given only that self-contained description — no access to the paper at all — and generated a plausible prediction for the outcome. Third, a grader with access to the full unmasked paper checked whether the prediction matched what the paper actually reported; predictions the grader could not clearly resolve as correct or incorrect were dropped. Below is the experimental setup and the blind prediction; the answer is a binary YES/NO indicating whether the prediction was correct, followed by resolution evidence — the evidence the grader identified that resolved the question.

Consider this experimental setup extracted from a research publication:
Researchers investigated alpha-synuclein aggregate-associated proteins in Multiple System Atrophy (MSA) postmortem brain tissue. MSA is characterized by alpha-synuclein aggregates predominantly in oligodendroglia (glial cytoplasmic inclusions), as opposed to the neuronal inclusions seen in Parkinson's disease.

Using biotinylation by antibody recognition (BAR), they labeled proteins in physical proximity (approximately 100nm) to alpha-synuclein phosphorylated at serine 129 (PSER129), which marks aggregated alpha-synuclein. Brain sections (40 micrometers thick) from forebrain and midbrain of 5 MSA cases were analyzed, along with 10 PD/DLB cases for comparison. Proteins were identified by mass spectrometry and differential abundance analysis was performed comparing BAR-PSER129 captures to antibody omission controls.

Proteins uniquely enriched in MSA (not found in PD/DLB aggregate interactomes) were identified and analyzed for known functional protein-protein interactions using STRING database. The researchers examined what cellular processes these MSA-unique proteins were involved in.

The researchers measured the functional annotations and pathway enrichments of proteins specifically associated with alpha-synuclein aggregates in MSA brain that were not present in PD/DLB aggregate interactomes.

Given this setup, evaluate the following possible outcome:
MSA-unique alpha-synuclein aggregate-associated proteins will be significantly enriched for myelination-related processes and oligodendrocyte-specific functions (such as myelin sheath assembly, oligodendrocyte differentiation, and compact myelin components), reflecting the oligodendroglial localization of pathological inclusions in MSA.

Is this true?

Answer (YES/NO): NO